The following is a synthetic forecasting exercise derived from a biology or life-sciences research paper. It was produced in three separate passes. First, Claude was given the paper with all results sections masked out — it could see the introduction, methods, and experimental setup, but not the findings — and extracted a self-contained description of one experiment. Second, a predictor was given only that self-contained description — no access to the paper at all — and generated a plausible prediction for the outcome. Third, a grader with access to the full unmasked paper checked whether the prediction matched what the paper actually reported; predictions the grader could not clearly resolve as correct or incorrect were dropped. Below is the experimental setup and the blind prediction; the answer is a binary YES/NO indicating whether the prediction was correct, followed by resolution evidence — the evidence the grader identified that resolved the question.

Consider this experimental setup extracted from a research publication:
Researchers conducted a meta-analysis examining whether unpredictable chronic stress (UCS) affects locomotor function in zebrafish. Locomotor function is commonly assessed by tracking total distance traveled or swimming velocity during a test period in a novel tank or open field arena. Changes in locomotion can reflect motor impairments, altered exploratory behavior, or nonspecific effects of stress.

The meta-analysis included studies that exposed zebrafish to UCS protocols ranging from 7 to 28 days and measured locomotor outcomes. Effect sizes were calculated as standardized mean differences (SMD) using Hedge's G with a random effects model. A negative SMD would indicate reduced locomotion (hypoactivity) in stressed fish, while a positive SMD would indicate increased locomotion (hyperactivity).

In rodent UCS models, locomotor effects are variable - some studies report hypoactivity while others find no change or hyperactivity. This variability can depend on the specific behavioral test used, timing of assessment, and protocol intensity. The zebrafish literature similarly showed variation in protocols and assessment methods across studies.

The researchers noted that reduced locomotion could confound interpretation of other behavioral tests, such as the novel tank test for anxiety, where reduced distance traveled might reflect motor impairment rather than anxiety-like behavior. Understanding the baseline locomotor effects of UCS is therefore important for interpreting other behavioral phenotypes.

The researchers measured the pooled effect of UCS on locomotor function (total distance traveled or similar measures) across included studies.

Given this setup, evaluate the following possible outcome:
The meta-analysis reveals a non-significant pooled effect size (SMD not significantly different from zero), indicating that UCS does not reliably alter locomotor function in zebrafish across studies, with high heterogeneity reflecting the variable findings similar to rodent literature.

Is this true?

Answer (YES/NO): NO